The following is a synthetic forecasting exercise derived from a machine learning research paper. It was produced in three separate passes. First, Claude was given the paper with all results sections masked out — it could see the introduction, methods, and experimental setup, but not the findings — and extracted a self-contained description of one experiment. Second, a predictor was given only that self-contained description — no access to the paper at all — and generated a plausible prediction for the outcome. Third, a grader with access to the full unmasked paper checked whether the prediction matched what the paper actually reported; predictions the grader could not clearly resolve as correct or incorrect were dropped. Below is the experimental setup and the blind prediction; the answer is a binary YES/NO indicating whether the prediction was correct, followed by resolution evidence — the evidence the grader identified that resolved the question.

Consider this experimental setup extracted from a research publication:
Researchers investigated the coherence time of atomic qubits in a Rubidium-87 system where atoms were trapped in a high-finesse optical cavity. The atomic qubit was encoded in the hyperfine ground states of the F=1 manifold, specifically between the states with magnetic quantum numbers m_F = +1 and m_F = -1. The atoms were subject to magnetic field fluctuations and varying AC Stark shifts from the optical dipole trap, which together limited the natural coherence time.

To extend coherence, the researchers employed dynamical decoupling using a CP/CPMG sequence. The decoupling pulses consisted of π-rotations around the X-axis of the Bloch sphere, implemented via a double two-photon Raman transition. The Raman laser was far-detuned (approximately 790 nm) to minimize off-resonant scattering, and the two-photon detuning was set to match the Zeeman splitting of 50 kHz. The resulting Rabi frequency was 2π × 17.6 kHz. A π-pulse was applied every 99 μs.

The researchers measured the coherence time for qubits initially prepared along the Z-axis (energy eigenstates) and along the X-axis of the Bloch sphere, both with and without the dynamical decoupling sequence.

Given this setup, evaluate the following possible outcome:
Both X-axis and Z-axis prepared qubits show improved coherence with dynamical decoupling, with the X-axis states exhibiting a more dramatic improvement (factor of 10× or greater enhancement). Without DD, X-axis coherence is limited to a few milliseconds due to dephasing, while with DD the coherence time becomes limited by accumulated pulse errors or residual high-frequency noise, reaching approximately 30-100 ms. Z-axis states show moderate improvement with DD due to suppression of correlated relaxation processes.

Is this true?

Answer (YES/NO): NO